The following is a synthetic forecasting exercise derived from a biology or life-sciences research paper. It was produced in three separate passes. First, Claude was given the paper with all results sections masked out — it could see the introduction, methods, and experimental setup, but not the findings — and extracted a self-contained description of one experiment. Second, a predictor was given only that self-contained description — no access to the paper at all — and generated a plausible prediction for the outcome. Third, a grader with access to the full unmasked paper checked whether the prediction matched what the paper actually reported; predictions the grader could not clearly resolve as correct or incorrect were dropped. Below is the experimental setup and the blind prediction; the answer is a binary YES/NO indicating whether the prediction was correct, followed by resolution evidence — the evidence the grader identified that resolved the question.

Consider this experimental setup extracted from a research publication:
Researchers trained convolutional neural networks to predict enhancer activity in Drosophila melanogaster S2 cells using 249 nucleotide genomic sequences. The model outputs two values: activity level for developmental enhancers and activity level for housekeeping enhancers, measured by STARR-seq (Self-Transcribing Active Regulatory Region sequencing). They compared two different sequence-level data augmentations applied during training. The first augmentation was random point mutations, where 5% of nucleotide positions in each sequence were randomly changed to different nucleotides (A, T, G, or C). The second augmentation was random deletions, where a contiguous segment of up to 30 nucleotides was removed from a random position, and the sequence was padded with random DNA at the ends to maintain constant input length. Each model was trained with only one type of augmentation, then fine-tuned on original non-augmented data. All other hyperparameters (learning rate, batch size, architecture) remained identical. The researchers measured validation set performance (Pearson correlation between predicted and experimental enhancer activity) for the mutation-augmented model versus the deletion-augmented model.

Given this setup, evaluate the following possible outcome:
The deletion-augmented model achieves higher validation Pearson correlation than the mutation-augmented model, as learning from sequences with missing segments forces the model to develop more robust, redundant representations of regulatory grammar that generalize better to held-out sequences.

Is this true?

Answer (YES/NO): YES